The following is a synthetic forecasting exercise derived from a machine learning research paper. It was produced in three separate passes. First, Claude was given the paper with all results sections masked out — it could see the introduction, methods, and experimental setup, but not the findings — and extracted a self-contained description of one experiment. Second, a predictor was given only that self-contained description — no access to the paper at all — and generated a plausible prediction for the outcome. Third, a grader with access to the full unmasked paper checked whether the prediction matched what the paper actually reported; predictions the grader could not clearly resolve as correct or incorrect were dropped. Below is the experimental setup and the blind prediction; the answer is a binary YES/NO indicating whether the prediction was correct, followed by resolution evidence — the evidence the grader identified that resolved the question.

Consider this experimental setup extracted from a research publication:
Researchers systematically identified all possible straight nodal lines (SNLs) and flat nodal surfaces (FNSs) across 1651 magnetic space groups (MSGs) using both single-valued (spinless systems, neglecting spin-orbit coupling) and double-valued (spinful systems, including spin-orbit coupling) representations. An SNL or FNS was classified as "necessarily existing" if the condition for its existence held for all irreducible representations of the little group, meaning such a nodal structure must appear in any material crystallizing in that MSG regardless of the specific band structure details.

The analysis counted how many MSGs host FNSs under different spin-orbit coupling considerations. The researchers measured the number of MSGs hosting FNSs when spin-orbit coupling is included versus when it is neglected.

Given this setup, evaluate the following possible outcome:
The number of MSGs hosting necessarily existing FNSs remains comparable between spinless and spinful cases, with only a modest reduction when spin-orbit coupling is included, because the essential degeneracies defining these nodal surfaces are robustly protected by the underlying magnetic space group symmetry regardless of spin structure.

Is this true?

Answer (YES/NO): NO